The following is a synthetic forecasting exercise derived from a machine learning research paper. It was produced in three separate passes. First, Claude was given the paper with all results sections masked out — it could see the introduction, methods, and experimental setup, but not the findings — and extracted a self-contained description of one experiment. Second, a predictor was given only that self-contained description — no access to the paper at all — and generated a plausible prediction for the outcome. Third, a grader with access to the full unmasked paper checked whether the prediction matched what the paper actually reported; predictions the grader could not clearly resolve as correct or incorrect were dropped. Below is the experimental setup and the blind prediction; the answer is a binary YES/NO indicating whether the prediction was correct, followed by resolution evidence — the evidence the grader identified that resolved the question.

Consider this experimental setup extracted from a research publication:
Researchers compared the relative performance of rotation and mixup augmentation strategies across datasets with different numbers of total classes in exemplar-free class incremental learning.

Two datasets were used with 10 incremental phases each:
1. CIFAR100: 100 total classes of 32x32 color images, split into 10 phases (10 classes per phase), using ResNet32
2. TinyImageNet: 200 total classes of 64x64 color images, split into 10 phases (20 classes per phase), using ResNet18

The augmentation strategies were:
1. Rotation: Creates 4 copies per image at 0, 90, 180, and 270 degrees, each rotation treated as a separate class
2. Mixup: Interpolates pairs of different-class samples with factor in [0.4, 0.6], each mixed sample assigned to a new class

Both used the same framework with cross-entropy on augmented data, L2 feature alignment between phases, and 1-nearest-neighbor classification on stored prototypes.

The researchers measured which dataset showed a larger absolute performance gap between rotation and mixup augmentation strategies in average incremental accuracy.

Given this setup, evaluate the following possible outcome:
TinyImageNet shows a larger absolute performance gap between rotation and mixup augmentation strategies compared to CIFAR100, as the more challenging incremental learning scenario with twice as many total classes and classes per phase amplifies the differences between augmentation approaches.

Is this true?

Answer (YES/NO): YES